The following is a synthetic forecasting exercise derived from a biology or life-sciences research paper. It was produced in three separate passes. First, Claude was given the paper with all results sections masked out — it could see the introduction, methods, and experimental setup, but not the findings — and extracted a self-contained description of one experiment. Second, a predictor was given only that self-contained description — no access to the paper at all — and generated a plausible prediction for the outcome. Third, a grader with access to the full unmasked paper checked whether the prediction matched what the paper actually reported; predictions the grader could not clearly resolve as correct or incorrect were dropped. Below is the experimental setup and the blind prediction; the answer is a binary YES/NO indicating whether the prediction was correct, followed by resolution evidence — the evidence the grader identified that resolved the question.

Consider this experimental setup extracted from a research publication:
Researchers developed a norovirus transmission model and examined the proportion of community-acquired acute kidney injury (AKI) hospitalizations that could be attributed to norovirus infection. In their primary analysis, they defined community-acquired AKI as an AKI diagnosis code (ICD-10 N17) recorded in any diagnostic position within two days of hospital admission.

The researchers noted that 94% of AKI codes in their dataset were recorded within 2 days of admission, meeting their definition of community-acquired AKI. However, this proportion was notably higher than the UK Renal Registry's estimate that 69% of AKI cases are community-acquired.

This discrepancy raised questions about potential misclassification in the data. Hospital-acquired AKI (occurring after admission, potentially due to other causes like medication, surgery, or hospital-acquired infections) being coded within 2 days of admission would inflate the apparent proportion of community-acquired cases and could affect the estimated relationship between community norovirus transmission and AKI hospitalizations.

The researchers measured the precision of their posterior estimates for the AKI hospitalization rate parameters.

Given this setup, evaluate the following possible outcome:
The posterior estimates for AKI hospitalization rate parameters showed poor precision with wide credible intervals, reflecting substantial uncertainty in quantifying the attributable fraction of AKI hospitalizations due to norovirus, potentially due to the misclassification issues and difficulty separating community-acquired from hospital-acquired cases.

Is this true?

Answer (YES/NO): YES